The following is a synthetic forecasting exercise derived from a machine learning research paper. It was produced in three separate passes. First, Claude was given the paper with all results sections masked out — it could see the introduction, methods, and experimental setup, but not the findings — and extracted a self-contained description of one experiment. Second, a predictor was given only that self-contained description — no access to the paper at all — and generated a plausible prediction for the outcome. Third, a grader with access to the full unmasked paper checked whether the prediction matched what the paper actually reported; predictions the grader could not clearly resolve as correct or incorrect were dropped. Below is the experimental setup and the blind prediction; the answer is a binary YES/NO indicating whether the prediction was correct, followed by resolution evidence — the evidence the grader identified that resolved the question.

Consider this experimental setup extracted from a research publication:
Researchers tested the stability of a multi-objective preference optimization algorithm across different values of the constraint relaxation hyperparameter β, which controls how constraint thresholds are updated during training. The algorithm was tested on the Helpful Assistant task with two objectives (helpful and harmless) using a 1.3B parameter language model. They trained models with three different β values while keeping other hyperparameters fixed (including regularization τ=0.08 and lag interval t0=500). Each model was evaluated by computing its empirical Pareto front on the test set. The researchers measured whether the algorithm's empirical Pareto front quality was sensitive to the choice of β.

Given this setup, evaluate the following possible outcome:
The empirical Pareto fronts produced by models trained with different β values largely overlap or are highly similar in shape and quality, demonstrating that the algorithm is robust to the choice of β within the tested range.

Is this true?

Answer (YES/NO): YES